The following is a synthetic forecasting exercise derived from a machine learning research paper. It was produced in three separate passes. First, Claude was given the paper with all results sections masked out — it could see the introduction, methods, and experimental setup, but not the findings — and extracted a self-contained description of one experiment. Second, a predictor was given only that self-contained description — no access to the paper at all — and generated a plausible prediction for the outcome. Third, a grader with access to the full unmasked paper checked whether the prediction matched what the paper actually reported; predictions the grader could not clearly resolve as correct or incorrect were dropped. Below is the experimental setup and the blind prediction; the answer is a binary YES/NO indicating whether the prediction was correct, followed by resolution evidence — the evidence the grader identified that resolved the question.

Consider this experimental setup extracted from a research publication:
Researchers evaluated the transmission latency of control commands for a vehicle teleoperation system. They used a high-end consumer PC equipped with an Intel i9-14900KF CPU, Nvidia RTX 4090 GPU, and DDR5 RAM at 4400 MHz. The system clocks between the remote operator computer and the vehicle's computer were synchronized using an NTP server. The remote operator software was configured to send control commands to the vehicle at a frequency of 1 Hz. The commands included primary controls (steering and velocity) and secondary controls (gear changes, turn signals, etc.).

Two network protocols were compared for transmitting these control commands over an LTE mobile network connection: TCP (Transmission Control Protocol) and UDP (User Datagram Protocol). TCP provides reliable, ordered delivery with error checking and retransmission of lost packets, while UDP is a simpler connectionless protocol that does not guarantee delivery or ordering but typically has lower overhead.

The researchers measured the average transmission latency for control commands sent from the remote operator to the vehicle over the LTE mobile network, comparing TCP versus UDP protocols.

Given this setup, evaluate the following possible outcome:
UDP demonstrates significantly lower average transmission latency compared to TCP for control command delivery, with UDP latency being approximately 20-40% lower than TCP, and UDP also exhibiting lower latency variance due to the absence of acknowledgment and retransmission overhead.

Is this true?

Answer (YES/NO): NO